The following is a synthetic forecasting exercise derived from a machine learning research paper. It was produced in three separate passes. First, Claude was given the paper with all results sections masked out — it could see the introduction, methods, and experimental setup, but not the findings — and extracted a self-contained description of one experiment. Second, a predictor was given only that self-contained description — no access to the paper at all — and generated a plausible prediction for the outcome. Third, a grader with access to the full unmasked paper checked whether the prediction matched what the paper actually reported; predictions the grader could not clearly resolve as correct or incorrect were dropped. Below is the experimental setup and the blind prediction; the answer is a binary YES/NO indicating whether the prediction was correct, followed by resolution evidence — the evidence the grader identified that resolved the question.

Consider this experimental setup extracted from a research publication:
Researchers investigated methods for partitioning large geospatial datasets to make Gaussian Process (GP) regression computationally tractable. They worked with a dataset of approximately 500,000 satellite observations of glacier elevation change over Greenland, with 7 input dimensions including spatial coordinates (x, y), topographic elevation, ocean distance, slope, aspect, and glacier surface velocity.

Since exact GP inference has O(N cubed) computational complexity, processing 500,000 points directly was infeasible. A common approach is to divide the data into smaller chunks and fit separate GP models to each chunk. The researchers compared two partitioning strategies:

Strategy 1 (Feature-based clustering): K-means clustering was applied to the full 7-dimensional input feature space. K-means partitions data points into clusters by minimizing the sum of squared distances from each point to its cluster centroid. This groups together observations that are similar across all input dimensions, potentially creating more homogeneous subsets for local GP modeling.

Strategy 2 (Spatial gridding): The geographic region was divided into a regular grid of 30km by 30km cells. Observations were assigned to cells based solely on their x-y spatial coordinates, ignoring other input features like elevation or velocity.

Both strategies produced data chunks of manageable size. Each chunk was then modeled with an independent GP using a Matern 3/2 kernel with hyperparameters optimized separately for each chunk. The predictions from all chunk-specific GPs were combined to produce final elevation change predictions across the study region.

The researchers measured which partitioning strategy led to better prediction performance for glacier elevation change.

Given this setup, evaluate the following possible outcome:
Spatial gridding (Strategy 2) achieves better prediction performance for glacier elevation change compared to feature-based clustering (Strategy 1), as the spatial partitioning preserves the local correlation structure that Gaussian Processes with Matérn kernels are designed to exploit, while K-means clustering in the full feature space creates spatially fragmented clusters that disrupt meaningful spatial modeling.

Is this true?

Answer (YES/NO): NO